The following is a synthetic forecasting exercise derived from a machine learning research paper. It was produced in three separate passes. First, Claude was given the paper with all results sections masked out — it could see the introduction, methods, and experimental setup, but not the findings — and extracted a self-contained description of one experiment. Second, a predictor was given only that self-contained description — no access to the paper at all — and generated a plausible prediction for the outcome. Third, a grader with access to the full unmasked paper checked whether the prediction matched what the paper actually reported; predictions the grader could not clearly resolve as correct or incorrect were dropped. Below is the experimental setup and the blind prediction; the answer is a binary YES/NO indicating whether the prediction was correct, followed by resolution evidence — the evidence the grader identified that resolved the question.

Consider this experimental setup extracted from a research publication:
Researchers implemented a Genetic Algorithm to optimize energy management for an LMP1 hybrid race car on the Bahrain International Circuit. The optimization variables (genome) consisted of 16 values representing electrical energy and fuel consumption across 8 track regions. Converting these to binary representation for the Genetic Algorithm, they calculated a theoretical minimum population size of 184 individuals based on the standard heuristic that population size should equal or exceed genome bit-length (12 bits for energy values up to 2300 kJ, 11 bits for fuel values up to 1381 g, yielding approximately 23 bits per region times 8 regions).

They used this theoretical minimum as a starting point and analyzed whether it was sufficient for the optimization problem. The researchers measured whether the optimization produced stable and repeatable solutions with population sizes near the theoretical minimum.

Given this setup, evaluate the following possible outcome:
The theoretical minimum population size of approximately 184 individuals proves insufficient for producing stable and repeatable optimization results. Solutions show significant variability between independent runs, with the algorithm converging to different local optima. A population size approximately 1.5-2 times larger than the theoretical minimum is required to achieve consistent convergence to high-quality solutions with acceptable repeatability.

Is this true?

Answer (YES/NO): NO